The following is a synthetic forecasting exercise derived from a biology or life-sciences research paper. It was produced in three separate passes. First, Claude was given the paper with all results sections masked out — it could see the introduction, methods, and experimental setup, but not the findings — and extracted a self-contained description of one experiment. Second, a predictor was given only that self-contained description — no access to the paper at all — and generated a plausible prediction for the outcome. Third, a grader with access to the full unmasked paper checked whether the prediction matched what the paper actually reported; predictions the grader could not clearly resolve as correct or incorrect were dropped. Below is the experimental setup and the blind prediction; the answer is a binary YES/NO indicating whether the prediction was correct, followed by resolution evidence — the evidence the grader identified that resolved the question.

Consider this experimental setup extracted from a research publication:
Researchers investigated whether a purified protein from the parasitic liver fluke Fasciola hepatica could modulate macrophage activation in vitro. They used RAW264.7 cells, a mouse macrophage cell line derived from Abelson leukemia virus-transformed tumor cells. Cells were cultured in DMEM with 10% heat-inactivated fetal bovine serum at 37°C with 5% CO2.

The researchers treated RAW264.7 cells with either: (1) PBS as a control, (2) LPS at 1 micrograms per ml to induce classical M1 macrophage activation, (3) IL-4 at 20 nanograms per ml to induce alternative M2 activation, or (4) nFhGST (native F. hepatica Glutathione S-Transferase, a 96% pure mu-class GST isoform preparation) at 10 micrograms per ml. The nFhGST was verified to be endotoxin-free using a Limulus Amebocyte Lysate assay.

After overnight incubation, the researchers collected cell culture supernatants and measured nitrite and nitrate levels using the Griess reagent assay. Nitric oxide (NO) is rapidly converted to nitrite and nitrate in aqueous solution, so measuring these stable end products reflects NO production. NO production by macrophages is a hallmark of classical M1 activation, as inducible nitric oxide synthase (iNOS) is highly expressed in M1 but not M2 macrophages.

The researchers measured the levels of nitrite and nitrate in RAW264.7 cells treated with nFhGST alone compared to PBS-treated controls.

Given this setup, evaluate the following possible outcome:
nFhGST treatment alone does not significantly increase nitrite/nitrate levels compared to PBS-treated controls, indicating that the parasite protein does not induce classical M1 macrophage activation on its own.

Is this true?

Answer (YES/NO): YES